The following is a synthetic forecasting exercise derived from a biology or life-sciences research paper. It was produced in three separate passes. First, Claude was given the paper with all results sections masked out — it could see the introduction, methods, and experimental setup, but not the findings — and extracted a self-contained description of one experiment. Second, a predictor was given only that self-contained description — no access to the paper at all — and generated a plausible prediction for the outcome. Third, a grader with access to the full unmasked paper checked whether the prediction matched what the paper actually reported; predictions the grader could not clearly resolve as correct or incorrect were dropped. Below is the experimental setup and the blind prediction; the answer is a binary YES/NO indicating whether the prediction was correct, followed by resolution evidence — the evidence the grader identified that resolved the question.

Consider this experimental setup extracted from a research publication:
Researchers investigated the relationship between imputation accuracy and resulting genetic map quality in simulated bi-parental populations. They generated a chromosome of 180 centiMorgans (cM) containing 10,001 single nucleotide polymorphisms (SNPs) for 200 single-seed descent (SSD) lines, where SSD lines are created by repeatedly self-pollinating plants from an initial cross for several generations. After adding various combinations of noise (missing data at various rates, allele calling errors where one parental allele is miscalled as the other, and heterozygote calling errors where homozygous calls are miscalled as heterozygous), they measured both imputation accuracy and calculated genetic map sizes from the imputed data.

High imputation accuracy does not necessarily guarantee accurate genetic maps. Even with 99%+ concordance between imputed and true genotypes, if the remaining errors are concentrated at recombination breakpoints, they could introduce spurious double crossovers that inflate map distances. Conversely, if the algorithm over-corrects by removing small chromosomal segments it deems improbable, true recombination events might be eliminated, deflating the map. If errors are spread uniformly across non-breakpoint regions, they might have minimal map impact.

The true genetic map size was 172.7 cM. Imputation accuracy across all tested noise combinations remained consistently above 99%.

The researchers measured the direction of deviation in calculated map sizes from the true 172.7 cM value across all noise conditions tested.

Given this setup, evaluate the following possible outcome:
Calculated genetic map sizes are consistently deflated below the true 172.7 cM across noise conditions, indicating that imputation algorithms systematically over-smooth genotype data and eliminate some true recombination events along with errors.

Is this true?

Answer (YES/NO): YES